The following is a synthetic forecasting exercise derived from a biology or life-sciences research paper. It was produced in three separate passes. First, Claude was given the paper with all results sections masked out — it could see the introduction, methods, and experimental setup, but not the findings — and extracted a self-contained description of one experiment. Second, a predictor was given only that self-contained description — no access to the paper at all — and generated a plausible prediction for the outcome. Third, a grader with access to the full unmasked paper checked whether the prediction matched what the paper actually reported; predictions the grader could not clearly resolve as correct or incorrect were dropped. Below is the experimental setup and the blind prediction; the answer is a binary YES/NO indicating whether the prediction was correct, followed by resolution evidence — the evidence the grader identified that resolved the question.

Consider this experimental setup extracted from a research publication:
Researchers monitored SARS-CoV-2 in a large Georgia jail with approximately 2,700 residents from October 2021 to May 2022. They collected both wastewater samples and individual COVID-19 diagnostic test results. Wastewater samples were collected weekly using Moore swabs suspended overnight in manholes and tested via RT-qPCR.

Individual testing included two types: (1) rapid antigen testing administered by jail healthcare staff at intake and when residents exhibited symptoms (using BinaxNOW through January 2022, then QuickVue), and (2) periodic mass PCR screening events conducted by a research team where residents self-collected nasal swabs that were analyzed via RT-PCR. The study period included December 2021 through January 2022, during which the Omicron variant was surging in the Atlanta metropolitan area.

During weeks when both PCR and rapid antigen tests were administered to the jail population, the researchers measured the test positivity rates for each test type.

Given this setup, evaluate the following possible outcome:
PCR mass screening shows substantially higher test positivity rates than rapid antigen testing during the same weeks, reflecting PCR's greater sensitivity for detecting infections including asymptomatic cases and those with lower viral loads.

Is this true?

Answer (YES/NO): YES